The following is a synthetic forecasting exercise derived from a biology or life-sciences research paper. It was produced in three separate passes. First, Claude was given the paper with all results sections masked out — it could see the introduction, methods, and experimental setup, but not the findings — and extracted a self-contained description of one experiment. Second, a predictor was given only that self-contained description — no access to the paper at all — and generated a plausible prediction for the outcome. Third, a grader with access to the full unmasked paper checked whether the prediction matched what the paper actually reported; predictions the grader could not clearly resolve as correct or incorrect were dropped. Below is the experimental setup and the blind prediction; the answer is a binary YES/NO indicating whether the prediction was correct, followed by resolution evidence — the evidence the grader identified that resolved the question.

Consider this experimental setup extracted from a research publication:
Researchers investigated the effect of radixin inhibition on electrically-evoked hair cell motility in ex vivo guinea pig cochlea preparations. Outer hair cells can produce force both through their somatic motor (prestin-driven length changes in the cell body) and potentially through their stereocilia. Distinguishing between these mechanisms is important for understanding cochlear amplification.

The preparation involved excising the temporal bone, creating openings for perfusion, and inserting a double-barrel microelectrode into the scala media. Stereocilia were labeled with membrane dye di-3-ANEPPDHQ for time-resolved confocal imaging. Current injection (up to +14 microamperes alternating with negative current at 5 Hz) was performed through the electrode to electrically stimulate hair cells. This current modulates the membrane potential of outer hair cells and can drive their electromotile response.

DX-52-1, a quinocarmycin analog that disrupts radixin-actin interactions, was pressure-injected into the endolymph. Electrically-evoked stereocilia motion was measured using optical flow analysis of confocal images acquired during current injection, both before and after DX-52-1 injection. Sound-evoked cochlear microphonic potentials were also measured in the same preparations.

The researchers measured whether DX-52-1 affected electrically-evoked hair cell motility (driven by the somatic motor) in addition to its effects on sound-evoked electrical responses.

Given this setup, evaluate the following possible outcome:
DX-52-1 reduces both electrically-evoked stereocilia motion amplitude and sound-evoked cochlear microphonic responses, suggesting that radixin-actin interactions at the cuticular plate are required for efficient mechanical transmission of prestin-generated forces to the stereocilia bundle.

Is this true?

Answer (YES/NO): NO